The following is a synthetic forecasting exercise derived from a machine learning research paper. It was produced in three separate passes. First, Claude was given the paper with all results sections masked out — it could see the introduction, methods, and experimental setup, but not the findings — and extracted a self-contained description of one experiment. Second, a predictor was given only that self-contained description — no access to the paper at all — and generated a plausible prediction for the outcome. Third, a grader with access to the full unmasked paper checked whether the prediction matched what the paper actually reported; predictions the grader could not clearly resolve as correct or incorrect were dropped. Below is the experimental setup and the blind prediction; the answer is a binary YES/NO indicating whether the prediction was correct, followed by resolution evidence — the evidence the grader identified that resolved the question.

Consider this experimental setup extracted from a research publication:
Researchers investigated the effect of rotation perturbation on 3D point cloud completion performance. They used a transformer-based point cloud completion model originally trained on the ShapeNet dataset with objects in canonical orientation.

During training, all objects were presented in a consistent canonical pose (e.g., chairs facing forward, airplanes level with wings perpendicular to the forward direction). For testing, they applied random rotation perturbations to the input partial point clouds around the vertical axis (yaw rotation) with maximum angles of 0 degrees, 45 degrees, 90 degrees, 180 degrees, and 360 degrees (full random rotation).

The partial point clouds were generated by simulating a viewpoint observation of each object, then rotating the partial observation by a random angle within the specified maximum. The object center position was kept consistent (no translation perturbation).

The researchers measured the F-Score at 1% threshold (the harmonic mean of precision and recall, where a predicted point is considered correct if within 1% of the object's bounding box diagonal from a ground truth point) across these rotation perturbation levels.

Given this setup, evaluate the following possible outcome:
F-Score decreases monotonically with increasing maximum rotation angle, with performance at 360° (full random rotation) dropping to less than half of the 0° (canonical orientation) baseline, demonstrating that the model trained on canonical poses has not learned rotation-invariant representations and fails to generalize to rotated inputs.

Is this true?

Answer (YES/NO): NO